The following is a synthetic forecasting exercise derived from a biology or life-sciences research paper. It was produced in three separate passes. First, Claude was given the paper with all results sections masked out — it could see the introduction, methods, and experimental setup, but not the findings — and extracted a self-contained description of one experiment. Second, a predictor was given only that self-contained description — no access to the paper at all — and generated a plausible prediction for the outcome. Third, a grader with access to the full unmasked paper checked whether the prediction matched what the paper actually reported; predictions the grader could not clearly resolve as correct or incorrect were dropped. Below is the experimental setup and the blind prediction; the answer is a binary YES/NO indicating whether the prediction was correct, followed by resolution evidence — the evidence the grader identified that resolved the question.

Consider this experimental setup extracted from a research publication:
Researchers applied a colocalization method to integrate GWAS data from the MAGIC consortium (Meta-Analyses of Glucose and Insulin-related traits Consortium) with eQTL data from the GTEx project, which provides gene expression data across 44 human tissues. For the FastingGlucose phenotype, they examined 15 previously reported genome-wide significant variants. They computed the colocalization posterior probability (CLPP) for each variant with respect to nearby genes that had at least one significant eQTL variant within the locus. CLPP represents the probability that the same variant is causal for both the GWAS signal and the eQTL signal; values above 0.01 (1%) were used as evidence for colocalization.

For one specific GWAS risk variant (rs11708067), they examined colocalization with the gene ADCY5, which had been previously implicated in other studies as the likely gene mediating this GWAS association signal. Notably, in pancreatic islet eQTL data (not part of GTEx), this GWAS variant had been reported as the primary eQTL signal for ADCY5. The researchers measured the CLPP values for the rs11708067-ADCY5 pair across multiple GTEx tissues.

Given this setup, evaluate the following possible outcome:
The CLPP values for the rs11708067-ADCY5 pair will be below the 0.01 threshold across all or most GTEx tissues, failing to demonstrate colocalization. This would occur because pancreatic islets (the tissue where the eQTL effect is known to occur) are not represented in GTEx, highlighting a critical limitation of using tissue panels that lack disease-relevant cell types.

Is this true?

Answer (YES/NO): YES